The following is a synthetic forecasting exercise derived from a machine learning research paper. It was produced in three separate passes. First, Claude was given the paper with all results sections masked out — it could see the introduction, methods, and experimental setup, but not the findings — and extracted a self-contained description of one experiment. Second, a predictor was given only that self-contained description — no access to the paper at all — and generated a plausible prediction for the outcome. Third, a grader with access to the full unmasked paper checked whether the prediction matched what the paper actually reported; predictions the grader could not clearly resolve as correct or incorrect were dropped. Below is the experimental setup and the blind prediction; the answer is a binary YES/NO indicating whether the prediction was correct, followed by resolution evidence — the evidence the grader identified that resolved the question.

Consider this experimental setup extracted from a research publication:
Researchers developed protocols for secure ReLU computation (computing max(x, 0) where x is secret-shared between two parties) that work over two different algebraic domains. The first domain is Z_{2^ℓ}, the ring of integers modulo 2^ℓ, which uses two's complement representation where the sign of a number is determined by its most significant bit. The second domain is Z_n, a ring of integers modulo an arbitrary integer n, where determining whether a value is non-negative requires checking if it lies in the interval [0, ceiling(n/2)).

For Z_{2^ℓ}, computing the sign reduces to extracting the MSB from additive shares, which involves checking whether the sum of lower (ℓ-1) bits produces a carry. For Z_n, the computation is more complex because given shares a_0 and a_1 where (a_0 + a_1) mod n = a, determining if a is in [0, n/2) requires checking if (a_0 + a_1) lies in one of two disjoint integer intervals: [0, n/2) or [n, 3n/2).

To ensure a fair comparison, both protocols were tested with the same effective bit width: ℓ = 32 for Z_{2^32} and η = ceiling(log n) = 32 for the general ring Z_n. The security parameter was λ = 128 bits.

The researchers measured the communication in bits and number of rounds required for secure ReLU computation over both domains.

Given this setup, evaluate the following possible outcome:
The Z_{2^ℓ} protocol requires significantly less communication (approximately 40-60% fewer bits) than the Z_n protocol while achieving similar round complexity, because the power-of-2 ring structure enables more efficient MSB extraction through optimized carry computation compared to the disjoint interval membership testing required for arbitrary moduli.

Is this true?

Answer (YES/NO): NO